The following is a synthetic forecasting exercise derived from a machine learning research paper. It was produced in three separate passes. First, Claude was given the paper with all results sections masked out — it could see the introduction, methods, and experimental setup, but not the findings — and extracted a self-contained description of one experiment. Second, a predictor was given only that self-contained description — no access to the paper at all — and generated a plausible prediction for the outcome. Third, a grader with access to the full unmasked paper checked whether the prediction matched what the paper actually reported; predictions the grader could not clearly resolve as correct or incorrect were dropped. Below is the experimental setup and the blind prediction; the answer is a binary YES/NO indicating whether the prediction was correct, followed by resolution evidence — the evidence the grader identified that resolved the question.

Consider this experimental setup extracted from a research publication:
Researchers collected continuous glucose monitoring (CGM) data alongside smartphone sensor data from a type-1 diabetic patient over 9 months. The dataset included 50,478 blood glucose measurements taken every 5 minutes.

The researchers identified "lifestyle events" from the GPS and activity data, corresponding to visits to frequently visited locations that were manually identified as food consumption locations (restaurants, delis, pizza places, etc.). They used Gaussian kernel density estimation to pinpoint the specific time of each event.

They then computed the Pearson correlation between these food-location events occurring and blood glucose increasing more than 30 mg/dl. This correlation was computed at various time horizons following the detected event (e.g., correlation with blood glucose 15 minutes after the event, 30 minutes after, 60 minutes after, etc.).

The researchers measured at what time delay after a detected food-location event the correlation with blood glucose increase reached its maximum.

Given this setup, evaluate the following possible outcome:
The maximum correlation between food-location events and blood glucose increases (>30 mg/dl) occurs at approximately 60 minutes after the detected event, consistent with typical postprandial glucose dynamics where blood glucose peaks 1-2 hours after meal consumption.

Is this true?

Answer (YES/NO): YES